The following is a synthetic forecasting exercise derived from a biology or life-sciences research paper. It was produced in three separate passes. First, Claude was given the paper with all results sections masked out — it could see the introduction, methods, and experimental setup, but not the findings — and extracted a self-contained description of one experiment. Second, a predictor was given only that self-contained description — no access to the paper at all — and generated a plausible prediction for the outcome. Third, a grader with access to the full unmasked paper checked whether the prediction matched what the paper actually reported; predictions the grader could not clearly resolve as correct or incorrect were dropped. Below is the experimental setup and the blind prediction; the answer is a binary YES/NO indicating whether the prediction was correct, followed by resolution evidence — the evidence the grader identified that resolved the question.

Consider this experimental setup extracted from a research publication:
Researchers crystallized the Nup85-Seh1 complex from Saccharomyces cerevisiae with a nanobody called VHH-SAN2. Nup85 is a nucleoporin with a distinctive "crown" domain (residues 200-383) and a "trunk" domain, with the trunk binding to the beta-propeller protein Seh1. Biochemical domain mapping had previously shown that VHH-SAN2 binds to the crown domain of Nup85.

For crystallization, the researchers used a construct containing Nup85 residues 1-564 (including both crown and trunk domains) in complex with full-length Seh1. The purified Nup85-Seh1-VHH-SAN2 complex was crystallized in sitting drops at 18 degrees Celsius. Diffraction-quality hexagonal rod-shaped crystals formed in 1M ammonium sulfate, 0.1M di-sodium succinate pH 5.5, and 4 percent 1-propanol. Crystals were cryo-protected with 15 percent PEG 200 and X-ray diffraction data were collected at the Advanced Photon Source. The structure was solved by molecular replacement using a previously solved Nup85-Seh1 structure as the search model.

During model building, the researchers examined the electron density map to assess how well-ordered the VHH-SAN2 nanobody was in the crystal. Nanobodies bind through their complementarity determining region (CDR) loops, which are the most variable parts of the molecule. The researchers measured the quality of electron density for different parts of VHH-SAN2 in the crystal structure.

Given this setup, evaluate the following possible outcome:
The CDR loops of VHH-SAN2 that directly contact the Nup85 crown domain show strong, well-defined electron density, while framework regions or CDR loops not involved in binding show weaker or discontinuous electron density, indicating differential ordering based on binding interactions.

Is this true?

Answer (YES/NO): YES